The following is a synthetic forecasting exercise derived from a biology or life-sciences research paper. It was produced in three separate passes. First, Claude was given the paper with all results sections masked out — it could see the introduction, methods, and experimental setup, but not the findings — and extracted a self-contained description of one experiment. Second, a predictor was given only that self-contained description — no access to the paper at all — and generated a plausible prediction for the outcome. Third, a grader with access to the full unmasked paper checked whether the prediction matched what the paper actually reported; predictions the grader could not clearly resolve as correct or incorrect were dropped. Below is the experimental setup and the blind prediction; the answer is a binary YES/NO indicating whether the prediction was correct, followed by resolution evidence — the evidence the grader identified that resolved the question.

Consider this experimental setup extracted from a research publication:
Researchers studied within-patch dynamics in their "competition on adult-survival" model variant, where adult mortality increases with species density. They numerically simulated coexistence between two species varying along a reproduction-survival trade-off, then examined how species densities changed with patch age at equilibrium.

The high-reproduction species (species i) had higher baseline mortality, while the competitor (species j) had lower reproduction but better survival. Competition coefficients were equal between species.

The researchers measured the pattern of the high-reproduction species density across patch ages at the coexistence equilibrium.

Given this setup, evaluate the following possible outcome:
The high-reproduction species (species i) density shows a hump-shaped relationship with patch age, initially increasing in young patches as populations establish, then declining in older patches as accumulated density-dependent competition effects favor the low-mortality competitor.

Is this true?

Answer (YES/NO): NO